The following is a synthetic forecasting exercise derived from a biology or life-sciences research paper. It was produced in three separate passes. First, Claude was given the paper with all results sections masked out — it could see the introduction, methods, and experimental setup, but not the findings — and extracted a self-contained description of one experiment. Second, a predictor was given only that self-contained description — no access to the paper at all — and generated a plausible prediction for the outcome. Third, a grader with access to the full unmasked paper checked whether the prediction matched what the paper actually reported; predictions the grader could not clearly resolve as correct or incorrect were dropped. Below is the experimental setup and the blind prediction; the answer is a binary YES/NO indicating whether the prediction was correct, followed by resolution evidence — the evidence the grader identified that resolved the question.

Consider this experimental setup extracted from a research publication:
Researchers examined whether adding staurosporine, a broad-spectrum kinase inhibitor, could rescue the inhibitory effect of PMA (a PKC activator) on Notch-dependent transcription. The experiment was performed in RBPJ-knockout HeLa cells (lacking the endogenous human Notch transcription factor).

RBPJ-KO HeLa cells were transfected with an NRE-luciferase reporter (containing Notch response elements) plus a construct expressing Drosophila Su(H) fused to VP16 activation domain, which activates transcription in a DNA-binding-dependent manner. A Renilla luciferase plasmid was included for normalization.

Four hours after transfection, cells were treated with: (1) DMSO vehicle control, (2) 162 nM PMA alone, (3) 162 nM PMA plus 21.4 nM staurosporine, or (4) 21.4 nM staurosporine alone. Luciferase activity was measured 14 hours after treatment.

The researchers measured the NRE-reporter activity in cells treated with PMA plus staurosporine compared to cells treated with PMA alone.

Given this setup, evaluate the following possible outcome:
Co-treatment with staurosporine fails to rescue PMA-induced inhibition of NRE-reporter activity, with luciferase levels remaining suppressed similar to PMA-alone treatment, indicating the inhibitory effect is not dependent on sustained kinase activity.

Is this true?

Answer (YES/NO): NO